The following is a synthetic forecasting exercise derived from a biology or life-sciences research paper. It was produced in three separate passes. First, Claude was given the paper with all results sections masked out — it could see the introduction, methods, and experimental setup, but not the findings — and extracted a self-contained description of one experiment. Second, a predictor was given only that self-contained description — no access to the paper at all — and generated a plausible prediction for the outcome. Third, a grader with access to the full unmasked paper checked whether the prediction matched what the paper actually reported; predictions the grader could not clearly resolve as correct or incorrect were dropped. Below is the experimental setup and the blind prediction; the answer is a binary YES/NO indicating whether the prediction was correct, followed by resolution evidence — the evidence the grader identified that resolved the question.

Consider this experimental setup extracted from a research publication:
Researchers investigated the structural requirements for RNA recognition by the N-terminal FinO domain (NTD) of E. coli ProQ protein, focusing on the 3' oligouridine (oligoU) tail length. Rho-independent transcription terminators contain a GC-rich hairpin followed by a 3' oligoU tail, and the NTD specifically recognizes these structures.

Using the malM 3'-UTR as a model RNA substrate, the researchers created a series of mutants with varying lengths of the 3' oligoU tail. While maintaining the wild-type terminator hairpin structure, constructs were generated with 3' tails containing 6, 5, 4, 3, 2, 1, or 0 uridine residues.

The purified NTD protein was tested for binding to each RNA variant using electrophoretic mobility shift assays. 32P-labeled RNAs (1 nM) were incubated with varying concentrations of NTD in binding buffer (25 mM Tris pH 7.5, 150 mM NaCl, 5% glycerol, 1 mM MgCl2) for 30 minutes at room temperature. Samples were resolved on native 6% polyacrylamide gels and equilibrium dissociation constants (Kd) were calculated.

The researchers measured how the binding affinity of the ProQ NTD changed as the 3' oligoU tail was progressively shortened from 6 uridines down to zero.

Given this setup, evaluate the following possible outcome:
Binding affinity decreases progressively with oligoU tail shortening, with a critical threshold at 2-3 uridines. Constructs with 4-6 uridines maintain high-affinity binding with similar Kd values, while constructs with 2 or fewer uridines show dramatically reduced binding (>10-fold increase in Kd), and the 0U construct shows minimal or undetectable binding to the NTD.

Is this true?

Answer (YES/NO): NO